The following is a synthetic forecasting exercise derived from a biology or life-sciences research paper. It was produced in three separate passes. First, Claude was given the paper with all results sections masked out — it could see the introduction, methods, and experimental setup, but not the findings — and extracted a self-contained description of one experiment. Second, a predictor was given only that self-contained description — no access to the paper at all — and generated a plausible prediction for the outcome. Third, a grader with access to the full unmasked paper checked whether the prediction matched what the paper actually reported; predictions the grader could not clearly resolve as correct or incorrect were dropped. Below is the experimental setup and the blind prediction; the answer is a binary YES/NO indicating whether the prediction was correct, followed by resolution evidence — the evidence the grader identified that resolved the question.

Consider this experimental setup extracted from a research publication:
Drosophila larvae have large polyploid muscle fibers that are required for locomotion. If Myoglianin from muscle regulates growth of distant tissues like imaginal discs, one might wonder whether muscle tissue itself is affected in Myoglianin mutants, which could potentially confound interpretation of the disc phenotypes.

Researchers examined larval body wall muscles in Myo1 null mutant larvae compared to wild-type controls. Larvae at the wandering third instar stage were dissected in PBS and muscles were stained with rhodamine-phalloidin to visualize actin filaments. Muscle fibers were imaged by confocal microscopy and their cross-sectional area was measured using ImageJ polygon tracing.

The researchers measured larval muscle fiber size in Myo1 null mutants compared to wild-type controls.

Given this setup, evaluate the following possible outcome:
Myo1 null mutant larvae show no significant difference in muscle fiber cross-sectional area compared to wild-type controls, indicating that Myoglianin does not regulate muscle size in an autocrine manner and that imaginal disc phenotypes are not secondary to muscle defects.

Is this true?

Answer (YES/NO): NO